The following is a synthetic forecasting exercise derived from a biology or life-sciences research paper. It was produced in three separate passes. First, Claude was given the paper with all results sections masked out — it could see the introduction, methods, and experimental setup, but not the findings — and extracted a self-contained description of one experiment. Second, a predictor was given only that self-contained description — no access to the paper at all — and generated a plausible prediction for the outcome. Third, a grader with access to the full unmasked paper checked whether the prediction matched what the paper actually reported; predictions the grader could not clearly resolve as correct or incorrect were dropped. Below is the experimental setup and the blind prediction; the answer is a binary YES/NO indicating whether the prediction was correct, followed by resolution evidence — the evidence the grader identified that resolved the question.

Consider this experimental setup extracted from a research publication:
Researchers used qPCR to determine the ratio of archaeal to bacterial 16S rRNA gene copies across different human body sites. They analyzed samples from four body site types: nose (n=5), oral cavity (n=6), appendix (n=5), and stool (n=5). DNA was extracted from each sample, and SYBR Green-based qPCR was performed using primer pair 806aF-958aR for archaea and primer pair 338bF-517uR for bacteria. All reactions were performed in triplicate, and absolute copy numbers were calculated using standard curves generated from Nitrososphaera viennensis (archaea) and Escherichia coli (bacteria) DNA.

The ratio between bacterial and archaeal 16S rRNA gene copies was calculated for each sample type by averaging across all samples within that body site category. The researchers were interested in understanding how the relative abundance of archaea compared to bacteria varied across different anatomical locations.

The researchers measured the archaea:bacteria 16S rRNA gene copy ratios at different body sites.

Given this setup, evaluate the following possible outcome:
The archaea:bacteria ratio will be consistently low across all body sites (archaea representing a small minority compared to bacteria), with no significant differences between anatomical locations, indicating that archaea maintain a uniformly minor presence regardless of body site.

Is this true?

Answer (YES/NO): NO